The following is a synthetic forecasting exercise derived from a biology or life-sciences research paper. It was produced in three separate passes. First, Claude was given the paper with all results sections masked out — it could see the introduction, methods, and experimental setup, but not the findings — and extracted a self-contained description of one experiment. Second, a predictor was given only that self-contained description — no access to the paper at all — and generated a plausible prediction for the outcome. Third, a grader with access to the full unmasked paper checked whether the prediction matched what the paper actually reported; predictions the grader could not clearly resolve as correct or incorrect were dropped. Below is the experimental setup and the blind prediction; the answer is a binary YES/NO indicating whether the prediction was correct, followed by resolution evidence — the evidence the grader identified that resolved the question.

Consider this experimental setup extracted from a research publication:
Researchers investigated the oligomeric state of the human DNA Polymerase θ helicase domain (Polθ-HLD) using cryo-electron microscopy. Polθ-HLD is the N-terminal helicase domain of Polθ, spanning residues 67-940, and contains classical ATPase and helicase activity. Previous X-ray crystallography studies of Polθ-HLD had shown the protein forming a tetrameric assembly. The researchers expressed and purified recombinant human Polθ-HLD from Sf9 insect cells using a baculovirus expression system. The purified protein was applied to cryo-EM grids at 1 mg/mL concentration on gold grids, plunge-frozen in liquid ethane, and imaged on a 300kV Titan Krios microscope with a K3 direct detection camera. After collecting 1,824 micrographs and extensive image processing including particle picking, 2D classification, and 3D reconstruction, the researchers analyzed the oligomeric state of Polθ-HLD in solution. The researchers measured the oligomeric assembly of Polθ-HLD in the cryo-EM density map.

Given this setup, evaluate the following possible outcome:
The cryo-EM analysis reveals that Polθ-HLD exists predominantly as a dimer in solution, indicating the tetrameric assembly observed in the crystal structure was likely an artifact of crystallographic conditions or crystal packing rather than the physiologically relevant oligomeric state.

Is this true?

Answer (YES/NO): YES